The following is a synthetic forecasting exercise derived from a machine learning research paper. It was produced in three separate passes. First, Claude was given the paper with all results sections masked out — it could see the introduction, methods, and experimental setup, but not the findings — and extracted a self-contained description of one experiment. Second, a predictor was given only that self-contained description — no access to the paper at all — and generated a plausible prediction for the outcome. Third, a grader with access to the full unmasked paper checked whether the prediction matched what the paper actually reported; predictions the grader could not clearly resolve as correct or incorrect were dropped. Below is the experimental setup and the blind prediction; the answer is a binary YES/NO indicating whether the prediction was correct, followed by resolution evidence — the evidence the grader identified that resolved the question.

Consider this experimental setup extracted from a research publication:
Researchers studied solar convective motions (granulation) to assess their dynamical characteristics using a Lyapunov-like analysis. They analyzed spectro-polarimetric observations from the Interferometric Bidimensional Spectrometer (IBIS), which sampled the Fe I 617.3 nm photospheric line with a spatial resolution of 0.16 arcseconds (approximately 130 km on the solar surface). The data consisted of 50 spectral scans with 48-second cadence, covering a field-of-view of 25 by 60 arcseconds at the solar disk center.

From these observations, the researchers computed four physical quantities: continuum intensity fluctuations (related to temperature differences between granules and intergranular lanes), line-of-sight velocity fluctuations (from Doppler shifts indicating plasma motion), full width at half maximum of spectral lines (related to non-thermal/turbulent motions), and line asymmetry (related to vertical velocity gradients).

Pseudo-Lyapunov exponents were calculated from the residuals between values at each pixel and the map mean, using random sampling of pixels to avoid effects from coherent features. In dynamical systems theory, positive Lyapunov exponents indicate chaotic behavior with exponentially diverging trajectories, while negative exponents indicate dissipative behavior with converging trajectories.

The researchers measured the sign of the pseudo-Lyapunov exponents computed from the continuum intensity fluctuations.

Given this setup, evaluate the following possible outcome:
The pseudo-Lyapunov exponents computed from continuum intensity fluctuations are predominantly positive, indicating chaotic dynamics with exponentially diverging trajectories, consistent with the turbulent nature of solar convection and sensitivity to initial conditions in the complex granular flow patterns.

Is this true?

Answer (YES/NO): NO